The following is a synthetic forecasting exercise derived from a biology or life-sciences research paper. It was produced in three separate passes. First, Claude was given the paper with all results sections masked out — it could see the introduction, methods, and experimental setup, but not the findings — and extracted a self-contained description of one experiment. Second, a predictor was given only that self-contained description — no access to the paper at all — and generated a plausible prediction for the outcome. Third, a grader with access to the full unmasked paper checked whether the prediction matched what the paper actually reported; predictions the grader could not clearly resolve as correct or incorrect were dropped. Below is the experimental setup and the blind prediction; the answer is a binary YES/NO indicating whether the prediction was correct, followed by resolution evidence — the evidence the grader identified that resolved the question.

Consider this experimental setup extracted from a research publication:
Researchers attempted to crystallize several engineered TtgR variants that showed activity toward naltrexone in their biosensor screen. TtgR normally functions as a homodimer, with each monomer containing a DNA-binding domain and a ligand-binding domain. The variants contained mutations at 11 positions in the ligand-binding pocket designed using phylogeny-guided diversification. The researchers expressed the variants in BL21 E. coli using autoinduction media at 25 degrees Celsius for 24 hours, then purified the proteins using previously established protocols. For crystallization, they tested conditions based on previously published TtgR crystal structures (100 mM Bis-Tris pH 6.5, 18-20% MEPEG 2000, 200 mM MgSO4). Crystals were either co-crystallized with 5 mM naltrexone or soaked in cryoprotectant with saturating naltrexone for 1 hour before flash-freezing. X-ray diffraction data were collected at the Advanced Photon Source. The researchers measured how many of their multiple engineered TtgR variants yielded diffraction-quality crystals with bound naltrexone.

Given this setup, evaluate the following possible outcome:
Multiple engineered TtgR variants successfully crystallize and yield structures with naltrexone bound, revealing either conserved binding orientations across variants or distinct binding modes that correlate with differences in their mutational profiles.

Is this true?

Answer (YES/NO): NO